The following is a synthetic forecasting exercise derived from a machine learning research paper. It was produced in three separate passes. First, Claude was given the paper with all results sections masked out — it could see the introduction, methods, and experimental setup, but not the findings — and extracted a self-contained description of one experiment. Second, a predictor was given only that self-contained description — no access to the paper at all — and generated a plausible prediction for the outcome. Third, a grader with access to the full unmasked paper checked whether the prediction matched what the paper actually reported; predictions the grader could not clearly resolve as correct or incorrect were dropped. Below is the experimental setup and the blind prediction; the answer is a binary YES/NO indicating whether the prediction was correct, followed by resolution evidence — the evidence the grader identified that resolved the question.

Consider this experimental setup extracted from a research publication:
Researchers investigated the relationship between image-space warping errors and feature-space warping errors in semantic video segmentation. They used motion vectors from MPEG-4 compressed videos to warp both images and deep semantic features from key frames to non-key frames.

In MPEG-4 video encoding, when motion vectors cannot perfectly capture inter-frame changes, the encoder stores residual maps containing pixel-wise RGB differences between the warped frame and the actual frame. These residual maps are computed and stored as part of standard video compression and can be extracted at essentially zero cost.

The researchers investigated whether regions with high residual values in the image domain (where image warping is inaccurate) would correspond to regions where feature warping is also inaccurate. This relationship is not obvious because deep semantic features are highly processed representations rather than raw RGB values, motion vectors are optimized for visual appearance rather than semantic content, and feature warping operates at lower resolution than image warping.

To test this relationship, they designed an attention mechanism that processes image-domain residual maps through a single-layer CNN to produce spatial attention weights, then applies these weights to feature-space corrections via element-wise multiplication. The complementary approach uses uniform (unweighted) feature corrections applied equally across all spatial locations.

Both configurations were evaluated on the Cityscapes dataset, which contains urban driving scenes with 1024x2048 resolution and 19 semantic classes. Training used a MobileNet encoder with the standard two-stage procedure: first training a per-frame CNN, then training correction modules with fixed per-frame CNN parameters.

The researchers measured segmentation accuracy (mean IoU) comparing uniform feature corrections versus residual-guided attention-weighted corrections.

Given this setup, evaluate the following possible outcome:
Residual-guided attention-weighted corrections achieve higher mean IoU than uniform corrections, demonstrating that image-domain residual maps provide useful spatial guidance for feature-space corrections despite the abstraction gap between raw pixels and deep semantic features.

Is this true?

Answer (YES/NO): YES